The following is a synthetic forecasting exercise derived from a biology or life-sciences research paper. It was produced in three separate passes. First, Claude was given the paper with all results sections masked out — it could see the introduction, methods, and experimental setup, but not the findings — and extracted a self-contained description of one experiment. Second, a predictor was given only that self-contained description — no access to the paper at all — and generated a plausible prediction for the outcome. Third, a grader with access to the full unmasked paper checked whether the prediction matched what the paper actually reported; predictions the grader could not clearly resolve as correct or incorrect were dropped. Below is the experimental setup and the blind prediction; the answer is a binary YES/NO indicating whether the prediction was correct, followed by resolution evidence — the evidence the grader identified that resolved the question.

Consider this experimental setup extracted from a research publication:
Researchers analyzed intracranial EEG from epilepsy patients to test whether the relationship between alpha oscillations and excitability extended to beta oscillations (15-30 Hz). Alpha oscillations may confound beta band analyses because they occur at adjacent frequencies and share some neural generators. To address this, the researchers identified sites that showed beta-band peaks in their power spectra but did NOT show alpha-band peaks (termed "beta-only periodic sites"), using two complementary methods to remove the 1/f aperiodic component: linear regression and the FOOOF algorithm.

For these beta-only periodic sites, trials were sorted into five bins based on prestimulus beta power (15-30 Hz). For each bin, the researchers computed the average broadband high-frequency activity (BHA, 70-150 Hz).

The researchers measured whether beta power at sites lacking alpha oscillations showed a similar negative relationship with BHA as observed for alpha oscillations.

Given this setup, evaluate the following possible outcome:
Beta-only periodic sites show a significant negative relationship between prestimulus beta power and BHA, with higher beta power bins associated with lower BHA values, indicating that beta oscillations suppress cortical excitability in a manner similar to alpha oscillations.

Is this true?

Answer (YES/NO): NO